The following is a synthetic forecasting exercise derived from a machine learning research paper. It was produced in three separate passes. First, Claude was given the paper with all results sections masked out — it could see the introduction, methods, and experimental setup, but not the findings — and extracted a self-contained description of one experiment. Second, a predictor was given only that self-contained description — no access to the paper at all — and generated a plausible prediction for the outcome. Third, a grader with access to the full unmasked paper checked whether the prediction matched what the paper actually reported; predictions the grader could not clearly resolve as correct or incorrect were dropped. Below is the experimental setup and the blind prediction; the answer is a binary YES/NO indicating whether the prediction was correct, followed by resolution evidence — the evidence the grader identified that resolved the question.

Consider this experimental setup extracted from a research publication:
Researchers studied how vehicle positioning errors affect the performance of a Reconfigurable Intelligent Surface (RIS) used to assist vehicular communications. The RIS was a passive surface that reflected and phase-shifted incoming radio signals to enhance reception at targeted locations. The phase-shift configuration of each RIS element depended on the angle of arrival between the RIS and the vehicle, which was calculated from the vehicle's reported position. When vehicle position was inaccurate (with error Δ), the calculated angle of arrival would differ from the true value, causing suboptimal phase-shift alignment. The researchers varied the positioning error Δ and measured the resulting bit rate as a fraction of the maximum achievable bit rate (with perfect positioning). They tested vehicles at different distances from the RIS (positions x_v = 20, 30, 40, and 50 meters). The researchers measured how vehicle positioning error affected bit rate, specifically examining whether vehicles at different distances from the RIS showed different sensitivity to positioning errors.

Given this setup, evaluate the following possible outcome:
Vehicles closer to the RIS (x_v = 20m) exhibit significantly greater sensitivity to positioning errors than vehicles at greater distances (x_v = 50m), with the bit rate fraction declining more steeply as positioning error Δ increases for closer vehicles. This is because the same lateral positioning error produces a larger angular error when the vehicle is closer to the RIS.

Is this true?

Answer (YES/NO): YES